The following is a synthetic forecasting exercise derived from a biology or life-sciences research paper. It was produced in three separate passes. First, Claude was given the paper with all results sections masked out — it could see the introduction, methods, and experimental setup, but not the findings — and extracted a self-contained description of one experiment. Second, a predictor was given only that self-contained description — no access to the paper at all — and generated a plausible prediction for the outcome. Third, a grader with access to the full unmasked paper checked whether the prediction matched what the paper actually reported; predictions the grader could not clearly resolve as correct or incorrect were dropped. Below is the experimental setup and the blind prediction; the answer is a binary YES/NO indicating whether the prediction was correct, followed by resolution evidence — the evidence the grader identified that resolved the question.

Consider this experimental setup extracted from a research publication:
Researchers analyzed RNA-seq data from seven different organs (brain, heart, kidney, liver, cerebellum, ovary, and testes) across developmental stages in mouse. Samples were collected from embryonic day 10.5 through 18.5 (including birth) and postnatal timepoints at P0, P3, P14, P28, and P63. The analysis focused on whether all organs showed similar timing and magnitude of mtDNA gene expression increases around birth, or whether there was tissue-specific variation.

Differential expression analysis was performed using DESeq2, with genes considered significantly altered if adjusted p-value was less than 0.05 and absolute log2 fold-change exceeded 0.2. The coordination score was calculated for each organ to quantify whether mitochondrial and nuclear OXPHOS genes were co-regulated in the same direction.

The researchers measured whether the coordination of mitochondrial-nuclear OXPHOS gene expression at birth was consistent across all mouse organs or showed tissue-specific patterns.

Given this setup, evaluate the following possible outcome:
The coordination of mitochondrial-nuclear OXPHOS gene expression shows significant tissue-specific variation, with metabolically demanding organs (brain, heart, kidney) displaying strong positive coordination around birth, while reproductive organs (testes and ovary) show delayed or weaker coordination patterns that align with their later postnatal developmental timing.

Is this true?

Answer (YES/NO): YES